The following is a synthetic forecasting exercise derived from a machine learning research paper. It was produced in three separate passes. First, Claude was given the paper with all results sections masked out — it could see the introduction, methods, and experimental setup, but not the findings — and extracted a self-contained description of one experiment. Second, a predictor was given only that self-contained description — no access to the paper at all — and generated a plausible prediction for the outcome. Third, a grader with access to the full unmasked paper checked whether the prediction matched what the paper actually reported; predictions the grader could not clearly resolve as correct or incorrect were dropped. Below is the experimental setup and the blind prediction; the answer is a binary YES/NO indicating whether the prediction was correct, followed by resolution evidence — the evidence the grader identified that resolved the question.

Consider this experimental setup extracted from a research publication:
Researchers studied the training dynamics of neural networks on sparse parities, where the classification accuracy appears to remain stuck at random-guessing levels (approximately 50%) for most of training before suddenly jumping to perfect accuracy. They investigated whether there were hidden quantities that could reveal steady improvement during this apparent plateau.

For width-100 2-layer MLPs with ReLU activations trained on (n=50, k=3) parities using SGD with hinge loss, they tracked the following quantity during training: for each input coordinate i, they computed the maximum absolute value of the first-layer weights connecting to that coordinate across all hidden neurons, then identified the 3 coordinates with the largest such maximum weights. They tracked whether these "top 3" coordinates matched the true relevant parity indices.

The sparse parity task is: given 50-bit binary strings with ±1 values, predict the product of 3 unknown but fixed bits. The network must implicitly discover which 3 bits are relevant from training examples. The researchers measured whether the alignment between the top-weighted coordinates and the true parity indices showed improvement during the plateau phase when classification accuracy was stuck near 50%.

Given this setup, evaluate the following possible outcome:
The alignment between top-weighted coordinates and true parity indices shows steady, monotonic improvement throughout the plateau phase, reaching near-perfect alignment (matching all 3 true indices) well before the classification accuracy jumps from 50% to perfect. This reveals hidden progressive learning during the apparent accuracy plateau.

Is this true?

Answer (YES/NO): YES